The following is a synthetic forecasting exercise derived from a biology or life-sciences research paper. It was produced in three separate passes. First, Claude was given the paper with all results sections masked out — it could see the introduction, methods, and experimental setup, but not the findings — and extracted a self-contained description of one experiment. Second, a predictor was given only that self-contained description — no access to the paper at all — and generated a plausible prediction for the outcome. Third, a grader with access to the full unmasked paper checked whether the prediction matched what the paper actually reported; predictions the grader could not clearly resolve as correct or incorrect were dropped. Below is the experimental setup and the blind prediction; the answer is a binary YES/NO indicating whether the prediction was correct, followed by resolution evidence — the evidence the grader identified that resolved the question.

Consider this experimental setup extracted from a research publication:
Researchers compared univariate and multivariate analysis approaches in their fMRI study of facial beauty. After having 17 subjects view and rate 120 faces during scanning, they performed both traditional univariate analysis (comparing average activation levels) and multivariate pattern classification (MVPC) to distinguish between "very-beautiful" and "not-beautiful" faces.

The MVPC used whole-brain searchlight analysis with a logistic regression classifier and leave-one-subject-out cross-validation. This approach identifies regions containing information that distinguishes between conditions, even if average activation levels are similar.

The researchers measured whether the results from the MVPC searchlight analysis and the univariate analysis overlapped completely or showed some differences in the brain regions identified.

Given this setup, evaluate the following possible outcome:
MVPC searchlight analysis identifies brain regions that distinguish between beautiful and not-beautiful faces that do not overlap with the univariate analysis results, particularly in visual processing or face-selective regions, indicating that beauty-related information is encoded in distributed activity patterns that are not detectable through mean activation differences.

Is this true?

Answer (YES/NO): NO